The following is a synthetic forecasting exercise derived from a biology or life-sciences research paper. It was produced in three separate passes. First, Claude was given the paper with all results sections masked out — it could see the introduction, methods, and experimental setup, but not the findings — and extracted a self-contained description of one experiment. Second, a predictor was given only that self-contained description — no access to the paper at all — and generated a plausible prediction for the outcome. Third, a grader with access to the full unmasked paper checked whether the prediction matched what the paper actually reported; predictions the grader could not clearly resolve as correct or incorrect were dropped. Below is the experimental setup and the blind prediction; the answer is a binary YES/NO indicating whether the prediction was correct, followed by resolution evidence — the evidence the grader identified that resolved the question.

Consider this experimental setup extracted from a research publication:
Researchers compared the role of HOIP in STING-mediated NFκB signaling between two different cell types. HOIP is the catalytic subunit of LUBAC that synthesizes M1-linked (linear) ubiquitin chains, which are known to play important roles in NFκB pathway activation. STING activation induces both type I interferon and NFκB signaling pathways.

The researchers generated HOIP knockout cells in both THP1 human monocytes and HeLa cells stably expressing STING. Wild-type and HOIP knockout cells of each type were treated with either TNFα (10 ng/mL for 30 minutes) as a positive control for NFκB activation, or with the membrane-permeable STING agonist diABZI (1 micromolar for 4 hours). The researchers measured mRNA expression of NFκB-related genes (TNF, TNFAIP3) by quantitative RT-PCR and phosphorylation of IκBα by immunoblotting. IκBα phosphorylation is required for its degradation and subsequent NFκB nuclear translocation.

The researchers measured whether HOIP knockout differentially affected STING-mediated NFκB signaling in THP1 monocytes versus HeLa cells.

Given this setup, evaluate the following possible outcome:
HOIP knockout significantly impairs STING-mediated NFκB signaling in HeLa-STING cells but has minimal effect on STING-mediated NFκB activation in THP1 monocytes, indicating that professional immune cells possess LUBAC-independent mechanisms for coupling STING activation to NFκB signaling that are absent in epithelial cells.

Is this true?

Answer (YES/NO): NO